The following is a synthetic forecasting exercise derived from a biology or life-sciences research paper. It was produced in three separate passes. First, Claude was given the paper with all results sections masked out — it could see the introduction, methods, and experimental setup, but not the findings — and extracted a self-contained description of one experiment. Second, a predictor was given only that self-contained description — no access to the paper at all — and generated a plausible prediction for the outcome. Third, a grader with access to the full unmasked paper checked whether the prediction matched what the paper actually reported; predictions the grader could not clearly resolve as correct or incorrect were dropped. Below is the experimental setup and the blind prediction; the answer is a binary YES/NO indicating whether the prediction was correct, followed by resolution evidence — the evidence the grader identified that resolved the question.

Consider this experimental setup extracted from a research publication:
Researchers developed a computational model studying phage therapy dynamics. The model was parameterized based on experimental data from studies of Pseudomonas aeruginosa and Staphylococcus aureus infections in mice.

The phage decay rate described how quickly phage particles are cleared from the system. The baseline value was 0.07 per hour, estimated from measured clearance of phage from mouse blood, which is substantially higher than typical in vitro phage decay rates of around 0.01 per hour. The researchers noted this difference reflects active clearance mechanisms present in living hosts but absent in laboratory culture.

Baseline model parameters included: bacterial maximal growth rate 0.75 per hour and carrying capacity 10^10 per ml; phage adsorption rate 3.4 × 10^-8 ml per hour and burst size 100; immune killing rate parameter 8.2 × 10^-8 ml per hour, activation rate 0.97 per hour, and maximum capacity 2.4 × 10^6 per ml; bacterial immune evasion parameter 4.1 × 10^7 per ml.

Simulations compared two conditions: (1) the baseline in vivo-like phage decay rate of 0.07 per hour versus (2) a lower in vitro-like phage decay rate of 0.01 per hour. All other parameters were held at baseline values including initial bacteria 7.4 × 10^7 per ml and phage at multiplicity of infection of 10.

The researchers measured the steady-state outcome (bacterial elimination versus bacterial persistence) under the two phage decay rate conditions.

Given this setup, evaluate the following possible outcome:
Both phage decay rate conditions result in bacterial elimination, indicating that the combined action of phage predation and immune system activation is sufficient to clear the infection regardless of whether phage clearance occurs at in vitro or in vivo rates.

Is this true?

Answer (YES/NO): YES